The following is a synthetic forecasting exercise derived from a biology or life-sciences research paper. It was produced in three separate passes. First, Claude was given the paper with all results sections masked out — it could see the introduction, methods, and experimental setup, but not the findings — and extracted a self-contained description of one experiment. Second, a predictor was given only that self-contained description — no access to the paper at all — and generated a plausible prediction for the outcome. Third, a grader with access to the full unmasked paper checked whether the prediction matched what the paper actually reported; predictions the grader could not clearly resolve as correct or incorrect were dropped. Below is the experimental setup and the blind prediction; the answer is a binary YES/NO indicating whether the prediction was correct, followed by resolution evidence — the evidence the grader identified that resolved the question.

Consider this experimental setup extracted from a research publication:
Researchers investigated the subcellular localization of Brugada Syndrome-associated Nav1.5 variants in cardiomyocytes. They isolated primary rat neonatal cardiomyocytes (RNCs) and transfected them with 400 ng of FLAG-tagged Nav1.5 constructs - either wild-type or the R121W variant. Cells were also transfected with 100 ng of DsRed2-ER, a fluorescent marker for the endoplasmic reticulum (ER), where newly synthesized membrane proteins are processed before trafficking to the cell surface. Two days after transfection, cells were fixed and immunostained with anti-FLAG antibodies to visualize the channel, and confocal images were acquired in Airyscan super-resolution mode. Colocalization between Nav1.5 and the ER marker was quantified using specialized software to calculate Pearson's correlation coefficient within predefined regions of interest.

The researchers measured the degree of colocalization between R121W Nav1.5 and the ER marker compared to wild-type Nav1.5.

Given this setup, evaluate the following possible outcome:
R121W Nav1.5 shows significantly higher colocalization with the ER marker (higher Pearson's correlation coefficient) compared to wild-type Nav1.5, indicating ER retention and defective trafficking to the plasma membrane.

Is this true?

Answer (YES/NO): NO